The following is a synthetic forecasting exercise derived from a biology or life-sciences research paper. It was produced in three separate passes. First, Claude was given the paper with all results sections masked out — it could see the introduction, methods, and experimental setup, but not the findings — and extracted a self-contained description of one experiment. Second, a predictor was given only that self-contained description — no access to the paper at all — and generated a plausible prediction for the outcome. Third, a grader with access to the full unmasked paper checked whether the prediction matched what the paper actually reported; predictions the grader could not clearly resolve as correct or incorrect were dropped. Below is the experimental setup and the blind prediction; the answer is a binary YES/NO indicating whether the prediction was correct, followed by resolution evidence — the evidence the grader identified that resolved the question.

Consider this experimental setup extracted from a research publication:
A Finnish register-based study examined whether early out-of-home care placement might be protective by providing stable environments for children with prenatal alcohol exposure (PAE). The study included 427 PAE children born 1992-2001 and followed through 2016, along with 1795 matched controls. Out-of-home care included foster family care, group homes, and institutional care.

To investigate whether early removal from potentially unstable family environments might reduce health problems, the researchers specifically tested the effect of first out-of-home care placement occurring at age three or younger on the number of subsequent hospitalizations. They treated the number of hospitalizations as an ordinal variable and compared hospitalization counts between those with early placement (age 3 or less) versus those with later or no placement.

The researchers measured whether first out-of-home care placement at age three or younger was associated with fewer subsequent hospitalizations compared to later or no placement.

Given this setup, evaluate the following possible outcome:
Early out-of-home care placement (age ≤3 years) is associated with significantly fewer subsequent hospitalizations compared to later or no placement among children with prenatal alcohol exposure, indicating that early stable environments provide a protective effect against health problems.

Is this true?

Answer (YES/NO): NO